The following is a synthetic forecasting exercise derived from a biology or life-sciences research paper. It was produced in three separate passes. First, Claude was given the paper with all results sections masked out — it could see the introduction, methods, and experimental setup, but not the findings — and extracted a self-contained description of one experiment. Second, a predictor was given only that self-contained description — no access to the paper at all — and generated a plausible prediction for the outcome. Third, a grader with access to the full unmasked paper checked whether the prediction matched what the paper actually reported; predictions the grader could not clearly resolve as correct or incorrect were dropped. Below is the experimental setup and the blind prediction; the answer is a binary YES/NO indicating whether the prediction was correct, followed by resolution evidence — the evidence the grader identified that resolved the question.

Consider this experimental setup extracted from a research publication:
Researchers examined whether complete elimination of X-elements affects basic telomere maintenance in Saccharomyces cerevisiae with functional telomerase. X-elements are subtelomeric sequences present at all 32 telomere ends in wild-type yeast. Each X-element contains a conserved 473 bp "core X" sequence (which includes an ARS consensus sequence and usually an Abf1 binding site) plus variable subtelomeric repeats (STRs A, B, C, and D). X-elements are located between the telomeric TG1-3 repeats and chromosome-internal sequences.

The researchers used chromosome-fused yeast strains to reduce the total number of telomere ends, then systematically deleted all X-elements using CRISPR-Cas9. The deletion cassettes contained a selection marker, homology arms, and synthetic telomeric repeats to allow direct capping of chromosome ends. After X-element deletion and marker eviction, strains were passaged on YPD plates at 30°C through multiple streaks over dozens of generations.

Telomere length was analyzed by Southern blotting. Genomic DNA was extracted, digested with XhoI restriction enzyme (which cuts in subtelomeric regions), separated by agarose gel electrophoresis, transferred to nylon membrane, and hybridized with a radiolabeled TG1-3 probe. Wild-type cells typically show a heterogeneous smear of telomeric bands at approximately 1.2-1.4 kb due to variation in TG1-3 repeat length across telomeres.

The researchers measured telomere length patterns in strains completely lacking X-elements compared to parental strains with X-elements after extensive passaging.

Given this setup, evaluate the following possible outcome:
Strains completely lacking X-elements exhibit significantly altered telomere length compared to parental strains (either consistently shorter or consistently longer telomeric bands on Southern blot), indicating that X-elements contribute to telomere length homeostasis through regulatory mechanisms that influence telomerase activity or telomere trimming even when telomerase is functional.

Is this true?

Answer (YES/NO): NO